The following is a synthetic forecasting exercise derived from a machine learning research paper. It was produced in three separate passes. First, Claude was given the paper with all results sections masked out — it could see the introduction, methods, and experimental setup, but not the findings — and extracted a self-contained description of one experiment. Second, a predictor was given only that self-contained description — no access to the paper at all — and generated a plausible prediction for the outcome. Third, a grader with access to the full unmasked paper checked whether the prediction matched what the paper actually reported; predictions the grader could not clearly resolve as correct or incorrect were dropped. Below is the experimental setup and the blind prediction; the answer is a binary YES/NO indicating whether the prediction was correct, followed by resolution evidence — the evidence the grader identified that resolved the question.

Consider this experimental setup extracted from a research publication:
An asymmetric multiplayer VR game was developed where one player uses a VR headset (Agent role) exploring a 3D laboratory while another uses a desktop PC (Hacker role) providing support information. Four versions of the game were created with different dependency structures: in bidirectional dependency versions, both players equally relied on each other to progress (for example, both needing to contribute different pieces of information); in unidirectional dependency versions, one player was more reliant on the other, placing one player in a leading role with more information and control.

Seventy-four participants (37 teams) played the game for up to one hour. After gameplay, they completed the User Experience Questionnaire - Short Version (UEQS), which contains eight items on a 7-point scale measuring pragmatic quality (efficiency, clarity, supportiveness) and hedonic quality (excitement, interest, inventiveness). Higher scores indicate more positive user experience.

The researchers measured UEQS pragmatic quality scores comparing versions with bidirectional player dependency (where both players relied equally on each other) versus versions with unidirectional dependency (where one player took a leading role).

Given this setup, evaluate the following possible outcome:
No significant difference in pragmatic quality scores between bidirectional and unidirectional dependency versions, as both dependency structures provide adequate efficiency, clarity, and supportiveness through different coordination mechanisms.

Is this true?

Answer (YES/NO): NO